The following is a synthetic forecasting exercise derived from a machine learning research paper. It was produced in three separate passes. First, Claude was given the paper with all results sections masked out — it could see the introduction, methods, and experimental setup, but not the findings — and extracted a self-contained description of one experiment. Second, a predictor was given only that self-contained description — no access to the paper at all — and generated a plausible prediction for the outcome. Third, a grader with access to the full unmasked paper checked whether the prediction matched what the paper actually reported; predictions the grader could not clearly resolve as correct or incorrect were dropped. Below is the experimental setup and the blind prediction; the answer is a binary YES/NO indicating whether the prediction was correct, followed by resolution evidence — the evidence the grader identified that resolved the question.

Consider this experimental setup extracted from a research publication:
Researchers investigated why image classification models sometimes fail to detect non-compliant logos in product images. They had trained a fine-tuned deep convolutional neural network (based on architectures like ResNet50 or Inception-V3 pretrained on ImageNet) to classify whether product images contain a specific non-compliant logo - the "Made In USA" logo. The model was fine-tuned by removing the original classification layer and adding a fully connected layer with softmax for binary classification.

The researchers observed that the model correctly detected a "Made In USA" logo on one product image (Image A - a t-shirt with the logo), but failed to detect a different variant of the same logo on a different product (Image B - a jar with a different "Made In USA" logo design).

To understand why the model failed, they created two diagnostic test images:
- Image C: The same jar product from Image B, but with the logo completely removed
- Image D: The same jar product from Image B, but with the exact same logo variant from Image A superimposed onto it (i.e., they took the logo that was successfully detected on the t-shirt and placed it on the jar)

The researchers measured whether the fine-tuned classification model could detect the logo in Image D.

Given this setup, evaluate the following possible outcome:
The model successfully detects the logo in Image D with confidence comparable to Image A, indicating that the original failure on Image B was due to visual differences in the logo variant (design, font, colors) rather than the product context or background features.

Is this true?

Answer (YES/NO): NO